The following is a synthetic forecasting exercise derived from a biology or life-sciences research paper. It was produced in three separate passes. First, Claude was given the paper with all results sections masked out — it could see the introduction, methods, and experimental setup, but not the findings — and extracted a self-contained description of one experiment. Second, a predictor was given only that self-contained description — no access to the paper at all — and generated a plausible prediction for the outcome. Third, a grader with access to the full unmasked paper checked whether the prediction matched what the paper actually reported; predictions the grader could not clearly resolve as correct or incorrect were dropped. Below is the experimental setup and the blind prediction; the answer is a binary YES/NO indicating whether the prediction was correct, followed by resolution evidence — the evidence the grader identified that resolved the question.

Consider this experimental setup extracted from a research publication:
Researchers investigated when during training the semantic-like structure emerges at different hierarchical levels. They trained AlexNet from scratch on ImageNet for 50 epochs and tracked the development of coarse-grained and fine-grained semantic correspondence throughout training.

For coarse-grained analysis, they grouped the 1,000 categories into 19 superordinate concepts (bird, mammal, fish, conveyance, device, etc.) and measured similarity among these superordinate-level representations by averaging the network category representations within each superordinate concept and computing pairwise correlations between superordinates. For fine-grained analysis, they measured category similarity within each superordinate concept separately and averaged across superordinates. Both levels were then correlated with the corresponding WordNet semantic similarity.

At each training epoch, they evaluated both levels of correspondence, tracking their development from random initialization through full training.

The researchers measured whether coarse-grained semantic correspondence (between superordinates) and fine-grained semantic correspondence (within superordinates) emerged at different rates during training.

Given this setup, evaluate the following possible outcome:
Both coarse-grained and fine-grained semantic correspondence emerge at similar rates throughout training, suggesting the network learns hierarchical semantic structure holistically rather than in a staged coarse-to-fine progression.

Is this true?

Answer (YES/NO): NO